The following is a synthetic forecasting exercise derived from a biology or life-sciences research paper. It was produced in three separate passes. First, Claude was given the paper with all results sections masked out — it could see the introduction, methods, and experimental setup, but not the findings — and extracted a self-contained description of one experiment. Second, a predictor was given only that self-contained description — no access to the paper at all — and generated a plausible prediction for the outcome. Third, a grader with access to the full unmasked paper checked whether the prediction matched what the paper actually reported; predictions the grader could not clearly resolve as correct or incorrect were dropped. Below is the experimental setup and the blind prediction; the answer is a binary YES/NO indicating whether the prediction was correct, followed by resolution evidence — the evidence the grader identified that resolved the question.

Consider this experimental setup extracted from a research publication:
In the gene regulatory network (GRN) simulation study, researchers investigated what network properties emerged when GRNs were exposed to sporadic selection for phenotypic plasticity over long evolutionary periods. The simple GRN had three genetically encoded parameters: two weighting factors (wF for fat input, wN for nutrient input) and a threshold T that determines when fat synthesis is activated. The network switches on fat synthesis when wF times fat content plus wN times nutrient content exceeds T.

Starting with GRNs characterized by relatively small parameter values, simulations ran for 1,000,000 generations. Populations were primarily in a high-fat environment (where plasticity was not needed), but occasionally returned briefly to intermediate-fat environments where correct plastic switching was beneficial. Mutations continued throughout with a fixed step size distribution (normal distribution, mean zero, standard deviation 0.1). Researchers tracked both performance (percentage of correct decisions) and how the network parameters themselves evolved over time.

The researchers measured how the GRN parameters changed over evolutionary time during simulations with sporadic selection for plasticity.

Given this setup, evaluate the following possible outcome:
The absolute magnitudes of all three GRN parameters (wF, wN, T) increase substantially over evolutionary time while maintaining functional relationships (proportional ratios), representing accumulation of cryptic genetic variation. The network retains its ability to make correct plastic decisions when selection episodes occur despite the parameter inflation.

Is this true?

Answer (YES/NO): YES